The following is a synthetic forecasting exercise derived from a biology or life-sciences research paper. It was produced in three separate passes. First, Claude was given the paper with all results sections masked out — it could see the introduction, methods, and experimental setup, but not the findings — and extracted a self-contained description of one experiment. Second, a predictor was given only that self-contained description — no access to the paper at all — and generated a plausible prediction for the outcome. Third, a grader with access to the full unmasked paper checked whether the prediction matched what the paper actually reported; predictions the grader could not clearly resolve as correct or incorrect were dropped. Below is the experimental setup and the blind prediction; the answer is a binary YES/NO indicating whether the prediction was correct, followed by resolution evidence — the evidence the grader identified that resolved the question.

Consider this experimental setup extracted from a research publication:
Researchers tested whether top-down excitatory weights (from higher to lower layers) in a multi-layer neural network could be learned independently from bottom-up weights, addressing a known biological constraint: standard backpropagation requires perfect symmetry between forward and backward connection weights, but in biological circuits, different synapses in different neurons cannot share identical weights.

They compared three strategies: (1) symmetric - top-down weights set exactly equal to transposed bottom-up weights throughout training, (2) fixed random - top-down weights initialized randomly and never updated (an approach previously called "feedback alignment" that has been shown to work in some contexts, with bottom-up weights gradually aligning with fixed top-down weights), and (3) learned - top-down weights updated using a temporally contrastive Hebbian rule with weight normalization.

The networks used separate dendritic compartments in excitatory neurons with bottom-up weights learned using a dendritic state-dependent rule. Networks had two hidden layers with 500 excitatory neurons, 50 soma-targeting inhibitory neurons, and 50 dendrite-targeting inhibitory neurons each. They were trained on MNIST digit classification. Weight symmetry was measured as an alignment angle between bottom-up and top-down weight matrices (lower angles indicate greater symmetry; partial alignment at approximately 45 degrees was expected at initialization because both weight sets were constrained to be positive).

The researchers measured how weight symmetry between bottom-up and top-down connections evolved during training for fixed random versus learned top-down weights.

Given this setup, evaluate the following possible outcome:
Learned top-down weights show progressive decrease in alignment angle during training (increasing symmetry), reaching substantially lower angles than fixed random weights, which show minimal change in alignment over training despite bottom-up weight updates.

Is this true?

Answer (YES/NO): NO